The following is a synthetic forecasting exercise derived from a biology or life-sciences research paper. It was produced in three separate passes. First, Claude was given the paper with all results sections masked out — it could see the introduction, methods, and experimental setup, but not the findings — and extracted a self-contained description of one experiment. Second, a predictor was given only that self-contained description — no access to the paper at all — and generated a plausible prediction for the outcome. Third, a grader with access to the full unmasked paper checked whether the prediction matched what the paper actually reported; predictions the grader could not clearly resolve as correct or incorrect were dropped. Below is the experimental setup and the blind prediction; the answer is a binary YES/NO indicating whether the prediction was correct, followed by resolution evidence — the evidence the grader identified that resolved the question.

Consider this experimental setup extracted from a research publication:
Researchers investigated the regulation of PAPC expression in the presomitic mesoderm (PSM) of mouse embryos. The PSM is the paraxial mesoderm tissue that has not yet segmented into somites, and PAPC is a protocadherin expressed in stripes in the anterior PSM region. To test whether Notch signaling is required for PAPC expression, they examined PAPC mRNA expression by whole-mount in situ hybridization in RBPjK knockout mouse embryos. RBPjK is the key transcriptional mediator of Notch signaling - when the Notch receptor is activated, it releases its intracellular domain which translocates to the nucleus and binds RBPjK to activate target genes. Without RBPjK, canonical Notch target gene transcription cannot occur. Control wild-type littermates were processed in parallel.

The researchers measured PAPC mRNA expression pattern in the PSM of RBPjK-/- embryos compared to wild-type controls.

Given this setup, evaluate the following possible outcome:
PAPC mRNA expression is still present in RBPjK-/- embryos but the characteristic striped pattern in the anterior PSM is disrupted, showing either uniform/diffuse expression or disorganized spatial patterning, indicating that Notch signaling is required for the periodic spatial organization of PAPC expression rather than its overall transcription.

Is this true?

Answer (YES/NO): NO